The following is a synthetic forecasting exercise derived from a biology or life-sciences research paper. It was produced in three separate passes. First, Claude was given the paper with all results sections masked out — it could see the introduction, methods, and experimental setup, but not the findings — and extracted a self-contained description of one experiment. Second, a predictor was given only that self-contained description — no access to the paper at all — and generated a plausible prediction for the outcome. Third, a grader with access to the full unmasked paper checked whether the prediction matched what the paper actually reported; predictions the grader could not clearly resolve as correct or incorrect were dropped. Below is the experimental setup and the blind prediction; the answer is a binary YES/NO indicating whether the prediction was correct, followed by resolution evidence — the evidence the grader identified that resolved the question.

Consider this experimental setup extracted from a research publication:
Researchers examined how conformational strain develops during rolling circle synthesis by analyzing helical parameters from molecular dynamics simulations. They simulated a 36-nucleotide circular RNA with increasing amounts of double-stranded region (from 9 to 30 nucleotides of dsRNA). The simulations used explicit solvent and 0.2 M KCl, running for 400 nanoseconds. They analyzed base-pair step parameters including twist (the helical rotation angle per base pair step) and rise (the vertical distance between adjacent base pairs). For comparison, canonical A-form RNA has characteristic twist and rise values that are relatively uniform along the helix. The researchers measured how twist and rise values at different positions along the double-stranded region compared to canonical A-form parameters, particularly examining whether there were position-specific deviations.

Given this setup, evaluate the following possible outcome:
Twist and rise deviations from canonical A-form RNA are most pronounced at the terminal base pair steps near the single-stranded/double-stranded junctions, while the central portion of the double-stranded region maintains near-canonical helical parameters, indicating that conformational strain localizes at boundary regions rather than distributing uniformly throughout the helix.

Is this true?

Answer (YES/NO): NO